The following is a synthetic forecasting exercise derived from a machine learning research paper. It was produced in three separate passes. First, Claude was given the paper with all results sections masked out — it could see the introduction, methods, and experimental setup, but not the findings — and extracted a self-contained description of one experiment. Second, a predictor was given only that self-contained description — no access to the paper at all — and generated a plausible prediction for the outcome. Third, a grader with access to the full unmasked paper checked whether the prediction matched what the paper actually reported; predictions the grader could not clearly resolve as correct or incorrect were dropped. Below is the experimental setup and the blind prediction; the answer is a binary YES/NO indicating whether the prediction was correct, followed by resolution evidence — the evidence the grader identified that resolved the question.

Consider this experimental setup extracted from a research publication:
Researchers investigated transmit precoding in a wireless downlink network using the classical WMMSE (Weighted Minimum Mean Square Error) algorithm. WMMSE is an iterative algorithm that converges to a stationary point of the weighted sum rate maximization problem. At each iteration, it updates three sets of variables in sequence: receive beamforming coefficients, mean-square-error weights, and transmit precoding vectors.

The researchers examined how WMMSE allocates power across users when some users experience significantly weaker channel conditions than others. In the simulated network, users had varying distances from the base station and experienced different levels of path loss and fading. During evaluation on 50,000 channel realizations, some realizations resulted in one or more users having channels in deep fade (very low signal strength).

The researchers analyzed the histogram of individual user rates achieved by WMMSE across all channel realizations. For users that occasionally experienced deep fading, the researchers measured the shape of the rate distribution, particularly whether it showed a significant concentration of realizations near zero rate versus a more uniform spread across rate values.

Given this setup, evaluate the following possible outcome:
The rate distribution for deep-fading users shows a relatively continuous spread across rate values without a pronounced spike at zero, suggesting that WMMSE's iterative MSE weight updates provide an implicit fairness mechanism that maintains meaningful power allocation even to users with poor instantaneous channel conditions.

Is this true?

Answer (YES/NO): NO